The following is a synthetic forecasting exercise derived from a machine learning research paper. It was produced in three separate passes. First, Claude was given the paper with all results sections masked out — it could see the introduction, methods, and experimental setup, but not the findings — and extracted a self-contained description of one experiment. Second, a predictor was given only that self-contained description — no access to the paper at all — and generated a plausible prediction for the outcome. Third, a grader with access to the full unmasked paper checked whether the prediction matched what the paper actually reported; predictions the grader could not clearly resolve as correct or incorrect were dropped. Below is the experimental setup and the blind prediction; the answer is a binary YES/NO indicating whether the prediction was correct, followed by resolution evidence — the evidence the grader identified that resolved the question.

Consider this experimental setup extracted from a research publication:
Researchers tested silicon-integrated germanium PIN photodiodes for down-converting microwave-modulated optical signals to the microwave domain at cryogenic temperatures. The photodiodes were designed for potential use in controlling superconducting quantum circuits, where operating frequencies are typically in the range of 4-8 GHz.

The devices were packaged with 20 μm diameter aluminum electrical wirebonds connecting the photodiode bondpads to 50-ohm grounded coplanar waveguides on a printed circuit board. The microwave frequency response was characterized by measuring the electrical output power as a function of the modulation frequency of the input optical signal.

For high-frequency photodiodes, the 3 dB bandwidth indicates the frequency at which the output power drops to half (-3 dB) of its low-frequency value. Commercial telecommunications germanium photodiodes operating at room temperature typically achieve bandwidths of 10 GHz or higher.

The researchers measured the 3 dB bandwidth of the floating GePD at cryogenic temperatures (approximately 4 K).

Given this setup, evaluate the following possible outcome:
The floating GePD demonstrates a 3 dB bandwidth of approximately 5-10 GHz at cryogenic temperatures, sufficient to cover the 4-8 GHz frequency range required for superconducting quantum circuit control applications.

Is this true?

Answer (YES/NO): NO